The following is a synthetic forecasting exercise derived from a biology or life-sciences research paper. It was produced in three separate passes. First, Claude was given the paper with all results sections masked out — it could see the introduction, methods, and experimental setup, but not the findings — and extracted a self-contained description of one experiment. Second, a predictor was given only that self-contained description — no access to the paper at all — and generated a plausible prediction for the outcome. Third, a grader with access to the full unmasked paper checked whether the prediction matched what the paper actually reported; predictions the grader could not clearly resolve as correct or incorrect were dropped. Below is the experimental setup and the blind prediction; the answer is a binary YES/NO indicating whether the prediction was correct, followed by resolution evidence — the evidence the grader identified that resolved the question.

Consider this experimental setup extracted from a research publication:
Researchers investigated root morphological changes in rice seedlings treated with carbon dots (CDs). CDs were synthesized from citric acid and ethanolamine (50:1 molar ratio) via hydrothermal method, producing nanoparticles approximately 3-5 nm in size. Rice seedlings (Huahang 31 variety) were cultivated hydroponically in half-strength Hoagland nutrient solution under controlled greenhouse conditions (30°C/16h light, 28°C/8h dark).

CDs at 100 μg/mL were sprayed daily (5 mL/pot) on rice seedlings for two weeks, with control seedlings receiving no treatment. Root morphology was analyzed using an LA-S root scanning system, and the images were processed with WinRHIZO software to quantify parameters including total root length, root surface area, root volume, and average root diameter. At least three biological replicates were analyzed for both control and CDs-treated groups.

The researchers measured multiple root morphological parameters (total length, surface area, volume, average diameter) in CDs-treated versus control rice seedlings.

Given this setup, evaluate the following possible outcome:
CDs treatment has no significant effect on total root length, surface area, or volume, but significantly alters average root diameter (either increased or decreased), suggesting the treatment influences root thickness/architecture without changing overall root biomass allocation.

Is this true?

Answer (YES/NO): NO